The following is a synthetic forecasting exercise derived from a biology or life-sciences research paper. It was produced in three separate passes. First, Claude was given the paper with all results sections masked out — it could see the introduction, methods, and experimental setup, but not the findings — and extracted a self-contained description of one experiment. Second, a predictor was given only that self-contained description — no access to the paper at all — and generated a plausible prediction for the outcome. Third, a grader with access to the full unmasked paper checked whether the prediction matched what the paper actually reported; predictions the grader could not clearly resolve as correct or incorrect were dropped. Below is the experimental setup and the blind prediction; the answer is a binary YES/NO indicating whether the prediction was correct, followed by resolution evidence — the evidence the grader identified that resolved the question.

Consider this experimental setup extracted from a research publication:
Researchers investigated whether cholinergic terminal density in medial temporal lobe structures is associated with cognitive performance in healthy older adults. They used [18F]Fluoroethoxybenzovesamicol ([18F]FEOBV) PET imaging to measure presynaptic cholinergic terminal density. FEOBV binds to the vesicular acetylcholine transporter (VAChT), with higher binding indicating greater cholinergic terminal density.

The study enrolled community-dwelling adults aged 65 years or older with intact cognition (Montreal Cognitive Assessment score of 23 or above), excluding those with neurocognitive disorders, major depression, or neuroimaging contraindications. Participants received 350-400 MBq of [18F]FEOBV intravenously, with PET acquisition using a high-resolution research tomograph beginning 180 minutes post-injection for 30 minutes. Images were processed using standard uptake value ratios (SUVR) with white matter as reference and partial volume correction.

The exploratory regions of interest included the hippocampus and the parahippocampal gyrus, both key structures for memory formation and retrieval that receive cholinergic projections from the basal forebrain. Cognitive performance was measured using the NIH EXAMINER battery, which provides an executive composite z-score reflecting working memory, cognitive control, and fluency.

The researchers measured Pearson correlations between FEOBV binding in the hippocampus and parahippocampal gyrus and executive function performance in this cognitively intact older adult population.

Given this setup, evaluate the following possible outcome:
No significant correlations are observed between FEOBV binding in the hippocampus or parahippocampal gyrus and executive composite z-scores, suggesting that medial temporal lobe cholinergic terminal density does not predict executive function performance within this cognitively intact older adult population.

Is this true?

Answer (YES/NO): YES